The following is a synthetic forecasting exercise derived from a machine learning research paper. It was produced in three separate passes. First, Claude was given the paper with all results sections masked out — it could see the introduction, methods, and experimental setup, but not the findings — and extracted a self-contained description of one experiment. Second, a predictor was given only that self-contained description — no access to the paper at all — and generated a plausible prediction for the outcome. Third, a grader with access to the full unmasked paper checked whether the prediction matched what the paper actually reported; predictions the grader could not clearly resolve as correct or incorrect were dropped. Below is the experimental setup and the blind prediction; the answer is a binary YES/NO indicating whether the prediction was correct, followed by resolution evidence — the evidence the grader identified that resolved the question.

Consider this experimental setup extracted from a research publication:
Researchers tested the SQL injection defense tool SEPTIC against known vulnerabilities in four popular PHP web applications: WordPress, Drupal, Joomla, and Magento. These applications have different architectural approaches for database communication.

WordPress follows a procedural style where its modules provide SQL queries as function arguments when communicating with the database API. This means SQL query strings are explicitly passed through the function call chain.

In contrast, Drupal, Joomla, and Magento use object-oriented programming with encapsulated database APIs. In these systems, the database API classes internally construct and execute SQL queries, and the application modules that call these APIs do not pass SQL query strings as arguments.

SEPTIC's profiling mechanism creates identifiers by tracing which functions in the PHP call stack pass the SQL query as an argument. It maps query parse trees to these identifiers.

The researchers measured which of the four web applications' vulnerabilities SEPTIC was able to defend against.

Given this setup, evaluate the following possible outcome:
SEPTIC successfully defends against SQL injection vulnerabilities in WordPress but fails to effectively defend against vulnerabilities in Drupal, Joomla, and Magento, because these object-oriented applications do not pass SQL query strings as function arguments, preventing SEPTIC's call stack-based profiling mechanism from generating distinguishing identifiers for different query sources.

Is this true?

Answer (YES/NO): YES